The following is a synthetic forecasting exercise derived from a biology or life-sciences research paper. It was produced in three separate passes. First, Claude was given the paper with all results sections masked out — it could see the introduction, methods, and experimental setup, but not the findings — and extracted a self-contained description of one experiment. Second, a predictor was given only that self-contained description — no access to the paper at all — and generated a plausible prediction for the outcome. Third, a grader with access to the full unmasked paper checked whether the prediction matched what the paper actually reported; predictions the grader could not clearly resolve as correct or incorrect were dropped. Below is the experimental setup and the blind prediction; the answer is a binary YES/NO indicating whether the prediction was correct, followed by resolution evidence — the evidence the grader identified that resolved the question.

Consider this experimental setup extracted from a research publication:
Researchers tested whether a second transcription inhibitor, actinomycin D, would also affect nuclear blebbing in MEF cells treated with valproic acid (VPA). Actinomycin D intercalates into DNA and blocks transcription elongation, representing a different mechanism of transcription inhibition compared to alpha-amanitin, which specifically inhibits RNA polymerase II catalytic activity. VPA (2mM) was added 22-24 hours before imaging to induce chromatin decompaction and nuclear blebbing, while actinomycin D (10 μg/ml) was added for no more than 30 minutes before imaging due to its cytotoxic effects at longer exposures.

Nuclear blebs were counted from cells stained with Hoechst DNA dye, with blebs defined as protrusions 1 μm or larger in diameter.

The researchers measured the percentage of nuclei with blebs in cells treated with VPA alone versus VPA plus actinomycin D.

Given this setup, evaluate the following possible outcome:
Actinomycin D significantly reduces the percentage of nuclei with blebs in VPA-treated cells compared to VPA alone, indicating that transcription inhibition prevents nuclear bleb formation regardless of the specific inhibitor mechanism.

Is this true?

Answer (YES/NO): YES